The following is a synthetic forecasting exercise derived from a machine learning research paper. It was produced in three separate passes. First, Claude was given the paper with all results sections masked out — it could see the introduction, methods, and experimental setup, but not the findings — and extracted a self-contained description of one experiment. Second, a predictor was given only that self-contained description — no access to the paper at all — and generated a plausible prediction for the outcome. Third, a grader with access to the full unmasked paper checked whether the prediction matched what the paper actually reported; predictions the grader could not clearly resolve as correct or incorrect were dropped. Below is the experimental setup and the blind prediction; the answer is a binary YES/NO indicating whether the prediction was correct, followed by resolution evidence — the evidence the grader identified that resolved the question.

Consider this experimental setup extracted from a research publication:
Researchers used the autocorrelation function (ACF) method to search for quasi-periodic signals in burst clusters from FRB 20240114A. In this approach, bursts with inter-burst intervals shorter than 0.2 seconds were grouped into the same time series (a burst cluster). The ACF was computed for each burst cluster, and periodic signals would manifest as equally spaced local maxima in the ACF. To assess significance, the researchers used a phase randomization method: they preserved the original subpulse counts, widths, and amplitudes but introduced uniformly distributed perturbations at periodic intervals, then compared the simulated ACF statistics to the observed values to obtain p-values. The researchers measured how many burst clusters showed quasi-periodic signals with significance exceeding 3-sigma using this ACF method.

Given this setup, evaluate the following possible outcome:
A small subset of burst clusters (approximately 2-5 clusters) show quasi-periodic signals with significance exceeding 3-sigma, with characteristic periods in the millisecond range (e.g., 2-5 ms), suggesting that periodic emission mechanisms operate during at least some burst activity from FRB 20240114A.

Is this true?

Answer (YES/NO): NO